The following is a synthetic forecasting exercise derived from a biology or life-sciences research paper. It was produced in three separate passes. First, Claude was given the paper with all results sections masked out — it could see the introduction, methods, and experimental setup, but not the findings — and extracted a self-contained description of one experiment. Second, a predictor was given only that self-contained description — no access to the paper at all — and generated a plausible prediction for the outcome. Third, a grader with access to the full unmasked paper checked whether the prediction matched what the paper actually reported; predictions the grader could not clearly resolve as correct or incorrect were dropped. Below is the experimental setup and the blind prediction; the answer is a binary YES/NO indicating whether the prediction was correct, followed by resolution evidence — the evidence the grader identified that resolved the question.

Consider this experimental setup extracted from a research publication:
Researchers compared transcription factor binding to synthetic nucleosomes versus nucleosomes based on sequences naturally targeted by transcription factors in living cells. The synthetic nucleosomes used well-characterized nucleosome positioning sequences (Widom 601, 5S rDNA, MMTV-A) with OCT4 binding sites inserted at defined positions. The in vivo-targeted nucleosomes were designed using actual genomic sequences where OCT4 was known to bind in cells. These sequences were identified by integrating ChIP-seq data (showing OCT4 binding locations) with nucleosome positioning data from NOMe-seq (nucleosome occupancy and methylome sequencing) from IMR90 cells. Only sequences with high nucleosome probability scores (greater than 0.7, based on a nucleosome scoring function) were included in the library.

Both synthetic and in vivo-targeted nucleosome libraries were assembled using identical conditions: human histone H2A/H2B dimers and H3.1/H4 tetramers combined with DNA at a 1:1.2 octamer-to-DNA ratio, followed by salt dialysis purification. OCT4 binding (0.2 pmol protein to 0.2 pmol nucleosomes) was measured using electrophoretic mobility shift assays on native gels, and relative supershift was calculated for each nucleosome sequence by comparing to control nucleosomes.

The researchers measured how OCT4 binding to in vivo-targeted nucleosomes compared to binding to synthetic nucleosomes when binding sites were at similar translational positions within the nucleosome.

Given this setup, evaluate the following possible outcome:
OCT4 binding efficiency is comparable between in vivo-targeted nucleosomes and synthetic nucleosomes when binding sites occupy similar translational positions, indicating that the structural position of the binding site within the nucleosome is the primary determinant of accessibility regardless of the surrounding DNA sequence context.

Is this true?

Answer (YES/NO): NO